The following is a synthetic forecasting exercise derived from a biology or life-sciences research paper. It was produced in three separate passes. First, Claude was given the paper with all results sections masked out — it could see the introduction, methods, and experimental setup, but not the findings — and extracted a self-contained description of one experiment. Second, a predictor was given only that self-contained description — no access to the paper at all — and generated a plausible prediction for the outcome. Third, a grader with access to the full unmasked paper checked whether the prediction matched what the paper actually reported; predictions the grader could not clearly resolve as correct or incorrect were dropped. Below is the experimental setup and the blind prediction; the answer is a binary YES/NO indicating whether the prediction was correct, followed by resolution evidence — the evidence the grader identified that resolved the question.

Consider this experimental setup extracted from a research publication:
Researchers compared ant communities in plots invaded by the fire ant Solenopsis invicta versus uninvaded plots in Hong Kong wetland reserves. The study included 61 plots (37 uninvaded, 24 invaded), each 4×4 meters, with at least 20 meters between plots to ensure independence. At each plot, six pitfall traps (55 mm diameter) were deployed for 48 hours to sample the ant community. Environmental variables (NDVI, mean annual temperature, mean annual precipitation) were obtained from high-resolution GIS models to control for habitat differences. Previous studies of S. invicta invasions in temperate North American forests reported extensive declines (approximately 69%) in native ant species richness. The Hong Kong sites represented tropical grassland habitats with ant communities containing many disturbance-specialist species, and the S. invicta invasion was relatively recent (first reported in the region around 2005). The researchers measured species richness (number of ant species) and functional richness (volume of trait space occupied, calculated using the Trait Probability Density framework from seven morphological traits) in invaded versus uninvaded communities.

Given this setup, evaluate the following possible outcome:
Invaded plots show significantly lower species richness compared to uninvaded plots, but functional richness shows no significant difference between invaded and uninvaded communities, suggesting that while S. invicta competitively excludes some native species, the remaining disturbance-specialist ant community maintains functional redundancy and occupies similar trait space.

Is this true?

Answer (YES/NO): NO